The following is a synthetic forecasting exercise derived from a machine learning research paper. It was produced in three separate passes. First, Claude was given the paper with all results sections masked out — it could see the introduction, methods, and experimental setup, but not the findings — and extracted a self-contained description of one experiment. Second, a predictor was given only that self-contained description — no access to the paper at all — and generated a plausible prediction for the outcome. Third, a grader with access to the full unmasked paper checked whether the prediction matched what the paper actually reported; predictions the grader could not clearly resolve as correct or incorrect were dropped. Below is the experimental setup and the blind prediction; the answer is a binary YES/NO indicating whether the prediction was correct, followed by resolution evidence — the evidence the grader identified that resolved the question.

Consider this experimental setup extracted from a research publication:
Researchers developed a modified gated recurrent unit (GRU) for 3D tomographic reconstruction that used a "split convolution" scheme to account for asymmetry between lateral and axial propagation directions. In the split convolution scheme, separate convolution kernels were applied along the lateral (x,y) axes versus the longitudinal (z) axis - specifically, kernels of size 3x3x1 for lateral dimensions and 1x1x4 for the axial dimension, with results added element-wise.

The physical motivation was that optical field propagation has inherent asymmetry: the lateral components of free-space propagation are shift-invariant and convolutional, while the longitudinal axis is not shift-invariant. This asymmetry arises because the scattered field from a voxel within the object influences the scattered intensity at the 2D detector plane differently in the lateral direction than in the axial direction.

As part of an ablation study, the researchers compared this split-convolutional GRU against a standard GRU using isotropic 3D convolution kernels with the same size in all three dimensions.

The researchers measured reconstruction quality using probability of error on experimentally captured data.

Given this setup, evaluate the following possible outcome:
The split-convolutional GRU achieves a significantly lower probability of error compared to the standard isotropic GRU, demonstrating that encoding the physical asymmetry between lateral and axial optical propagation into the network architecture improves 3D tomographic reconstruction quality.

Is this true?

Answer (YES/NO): YES